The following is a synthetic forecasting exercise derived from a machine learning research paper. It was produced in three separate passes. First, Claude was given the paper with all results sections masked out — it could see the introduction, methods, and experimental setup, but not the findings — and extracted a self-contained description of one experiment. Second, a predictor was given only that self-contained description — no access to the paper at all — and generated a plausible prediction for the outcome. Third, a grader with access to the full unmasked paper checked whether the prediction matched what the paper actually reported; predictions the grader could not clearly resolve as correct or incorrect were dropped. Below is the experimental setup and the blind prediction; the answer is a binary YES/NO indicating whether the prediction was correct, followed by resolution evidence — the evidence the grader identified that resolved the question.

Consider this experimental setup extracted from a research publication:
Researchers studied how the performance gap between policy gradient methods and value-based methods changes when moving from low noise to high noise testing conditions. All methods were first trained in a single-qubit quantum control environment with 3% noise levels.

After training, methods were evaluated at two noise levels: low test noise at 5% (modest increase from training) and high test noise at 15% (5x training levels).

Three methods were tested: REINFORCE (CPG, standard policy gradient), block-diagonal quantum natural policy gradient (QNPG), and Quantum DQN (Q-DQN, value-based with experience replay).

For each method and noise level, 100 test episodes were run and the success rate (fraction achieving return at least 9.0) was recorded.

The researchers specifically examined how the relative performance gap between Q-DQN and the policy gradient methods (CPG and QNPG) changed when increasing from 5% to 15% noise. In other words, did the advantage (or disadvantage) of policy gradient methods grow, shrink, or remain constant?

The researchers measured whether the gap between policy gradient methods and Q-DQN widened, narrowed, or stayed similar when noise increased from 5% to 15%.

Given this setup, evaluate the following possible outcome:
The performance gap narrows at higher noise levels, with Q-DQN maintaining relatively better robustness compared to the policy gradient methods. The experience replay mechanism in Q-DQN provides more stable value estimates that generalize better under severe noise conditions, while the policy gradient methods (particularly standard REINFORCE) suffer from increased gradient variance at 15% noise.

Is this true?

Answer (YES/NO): NO